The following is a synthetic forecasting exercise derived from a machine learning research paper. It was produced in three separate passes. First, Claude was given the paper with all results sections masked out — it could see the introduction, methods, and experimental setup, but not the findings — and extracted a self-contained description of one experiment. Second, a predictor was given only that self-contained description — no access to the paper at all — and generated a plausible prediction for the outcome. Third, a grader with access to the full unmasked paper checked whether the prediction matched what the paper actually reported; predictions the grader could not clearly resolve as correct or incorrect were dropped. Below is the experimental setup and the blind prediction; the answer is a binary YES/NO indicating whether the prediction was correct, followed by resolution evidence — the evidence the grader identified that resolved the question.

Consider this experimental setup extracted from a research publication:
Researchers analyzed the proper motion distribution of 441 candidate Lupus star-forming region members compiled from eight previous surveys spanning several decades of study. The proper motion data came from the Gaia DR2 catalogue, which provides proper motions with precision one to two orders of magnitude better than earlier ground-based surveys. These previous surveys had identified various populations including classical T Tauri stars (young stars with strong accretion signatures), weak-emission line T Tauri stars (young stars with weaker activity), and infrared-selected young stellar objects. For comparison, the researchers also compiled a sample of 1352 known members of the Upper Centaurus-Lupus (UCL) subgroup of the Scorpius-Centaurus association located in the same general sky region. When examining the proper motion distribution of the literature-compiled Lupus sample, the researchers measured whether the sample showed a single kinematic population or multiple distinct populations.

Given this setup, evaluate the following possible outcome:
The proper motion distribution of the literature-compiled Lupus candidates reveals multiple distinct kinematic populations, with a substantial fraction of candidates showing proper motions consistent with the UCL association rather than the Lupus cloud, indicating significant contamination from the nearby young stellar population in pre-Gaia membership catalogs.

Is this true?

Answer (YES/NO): YES